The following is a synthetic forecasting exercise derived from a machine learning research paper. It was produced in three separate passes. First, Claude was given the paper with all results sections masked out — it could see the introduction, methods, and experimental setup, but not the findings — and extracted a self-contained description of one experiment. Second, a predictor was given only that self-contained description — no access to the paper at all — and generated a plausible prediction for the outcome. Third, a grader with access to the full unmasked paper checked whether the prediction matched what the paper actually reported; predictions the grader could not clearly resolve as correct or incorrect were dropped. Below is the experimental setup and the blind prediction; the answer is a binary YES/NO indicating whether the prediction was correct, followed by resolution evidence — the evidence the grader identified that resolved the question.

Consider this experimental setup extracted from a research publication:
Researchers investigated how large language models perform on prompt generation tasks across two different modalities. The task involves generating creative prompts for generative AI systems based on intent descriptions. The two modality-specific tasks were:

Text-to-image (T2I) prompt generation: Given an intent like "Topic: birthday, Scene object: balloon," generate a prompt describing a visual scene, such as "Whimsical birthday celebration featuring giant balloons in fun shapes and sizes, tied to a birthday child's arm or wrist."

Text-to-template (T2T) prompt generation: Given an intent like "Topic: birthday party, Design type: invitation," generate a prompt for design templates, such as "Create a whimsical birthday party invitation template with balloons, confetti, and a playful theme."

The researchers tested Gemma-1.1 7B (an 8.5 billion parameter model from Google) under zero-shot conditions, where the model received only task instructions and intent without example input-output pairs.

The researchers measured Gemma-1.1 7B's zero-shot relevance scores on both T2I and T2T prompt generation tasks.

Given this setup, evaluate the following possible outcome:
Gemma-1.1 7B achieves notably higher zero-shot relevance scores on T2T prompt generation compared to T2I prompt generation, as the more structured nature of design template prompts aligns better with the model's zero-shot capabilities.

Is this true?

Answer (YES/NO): YES